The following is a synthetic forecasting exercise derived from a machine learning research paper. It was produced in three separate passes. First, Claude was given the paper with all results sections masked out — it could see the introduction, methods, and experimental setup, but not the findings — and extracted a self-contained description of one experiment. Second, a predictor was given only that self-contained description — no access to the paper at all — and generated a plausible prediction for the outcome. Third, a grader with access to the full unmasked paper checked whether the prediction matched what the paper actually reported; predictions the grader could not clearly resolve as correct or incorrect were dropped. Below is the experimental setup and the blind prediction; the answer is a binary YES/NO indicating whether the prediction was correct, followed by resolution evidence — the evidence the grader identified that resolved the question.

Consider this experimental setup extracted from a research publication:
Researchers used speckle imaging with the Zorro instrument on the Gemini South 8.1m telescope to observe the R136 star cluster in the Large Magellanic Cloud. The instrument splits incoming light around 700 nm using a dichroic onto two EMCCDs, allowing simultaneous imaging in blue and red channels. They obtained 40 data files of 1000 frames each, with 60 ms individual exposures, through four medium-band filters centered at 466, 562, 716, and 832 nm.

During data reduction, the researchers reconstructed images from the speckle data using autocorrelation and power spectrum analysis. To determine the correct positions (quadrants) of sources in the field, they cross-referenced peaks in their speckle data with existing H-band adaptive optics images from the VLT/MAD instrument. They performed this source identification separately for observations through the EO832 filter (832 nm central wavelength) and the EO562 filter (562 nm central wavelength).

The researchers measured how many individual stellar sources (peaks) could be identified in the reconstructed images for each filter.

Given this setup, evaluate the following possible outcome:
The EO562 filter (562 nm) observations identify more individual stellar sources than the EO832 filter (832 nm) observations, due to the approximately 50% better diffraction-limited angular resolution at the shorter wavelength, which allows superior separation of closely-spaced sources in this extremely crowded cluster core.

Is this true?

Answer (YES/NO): NO